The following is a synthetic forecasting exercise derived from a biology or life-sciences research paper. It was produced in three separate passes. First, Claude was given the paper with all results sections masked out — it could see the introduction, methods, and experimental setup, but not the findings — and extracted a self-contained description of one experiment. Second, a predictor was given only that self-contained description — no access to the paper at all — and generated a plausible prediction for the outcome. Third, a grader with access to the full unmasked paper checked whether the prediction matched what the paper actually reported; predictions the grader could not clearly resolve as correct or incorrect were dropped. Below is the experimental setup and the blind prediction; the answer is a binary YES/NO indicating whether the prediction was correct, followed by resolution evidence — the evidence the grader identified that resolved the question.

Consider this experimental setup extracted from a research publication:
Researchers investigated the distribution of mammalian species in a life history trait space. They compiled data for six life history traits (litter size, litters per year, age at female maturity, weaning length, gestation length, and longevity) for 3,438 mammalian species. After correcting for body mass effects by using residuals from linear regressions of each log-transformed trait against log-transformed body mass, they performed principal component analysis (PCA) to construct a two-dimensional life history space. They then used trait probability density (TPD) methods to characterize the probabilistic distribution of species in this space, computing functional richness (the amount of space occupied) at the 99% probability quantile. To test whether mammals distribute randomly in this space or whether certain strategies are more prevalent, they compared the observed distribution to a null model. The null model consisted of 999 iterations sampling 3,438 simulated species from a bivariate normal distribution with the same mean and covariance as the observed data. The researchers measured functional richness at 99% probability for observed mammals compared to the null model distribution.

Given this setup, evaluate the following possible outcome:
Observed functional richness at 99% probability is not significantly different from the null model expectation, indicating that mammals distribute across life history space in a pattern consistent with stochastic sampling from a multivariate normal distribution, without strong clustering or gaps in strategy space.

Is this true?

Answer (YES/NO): NO